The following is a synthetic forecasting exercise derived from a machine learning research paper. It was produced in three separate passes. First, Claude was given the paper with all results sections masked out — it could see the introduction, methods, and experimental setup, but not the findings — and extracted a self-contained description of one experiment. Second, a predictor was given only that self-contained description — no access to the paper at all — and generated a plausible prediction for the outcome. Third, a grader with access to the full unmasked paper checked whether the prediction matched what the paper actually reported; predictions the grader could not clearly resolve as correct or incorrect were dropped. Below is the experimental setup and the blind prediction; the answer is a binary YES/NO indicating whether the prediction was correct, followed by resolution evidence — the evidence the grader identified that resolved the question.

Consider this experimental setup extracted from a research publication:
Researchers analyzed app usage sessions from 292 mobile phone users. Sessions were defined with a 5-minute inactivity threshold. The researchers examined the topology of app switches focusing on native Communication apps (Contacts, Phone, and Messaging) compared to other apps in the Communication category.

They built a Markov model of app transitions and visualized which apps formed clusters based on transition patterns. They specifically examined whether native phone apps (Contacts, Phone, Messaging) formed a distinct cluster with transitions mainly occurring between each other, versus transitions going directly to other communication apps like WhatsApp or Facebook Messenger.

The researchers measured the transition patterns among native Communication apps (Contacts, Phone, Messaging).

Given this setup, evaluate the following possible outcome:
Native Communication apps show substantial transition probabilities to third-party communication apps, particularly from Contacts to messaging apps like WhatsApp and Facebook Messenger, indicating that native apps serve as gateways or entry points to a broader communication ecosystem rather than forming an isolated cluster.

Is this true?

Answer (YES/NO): NO